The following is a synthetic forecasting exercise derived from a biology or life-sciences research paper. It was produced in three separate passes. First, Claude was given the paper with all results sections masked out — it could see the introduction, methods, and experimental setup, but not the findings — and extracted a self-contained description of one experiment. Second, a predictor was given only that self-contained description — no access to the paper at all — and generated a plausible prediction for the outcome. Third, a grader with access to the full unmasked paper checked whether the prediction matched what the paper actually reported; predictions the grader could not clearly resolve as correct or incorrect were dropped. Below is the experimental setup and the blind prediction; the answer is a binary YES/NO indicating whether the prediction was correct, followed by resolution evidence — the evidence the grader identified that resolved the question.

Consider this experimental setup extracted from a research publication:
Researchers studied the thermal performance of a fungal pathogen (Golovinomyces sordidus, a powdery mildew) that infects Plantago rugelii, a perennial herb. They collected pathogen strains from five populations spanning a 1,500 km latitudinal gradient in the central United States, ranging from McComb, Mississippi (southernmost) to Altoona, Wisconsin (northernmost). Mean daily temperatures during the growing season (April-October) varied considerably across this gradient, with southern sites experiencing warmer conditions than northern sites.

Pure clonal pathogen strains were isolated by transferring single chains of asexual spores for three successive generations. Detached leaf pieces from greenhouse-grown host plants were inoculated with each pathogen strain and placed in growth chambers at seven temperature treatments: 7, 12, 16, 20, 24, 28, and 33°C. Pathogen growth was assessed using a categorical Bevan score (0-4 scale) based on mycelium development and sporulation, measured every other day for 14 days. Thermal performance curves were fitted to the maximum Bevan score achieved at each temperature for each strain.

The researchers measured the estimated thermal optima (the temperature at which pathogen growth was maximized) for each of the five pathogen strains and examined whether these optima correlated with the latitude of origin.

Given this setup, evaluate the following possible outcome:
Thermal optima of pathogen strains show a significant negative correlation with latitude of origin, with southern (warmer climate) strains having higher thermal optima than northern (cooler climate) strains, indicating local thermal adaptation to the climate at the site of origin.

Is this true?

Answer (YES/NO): YES